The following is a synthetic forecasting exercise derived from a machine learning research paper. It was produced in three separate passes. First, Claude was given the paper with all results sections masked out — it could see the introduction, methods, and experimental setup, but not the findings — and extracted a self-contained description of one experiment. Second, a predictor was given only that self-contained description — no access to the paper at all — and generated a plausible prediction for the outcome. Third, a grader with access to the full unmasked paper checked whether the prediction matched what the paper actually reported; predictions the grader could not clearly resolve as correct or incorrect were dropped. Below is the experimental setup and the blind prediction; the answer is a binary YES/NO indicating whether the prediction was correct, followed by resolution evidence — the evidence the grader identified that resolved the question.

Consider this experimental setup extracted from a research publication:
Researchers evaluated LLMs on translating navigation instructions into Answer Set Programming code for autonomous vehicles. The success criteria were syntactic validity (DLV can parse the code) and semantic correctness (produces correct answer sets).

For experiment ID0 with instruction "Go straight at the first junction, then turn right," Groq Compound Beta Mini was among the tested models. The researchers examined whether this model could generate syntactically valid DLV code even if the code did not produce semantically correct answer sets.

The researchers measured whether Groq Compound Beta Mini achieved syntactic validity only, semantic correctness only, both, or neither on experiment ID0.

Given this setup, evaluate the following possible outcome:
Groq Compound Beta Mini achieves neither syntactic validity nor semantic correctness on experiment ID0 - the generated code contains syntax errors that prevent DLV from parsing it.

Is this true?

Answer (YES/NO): NO